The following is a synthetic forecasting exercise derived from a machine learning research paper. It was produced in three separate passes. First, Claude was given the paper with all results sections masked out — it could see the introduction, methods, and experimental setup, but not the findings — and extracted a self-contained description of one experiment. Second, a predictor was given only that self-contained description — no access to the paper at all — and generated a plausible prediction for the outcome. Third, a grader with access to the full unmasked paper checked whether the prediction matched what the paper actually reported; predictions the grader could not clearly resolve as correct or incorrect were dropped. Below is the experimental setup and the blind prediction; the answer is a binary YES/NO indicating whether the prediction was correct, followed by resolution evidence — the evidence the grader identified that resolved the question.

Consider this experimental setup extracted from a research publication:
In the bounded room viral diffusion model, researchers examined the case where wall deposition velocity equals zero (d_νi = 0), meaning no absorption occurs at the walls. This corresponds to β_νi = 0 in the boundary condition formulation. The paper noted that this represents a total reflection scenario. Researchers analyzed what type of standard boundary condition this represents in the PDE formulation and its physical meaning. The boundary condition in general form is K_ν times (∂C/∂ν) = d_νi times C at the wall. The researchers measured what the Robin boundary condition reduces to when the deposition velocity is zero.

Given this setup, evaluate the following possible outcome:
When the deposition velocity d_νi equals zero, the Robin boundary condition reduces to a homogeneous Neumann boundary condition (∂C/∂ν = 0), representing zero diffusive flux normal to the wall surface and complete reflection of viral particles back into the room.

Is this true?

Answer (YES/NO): YES